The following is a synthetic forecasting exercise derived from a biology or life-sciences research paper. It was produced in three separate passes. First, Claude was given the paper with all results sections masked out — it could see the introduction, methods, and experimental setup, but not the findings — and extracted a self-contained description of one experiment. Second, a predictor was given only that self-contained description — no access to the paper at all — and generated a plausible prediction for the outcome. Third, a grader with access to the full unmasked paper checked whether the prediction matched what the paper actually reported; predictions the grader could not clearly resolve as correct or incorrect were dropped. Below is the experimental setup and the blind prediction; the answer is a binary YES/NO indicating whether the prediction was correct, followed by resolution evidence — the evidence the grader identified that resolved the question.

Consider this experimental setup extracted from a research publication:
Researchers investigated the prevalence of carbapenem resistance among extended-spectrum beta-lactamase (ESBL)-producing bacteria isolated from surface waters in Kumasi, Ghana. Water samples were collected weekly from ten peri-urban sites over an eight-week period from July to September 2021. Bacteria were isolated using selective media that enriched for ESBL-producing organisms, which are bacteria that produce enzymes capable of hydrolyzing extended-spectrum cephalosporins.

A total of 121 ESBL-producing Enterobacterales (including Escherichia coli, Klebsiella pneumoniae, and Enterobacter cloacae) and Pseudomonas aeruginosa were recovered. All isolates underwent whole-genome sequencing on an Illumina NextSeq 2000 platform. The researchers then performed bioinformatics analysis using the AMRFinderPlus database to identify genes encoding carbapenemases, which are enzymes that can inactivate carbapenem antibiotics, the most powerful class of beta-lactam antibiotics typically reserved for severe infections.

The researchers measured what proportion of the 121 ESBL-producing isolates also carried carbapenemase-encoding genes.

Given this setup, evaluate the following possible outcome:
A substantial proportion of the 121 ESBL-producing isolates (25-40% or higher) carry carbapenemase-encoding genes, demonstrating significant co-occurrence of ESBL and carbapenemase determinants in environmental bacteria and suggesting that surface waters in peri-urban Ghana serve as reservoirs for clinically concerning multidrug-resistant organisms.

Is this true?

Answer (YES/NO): NO